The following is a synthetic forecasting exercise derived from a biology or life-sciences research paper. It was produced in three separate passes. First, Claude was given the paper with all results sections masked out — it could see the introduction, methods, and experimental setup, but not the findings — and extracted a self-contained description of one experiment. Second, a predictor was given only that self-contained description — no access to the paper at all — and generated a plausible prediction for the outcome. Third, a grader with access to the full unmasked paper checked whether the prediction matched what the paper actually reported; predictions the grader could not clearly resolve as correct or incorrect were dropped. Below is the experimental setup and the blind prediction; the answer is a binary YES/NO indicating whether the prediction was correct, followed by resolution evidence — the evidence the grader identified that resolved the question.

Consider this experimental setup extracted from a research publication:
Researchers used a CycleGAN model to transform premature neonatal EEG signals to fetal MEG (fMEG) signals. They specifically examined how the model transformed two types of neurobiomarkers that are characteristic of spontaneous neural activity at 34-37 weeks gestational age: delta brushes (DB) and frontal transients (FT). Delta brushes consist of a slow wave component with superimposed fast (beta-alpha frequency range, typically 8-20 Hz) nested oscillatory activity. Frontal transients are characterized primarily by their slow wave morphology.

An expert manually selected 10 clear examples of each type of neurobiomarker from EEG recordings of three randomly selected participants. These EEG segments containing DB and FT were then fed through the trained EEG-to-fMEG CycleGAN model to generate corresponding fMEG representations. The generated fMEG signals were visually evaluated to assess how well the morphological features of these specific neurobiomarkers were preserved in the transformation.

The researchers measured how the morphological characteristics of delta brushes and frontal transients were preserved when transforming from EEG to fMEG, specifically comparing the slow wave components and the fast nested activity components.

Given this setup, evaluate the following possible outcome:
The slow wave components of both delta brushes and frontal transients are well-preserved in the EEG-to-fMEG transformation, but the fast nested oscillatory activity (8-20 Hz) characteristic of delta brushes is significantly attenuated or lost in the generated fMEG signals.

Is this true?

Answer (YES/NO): YES